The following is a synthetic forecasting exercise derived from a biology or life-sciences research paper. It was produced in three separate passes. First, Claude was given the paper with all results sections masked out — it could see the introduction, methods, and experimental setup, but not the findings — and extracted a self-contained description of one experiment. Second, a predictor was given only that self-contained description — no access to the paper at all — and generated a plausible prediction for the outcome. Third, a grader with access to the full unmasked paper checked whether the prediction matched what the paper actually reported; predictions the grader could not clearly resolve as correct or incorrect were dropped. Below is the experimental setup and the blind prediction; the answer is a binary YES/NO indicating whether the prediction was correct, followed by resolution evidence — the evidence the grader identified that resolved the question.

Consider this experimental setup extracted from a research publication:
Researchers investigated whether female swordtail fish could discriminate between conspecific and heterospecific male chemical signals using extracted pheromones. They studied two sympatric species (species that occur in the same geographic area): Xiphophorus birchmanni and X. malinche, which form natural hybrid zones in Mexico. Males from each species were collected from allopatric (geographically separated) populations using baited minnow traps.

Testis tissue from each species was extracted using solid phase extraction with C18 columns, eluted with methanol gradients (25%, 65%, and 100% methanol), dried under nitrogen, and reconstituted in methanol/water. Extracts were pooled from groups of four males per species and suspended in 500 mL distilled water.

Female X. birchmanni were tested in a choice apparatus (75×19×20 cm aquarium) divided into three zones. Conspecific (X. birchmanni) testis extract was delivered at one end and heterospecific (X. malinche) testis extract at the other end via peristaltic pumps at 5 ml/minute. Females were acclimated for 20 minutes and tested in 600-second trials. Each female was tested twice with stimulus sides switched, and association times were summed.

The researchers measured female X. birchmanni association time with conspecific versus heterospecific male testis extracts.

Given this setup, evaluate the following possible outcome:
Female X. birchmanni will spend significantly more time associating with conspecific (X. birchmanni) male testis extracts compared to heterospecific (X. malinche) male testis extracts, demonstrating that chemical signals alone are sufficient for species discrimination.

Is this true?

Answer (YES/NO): YES